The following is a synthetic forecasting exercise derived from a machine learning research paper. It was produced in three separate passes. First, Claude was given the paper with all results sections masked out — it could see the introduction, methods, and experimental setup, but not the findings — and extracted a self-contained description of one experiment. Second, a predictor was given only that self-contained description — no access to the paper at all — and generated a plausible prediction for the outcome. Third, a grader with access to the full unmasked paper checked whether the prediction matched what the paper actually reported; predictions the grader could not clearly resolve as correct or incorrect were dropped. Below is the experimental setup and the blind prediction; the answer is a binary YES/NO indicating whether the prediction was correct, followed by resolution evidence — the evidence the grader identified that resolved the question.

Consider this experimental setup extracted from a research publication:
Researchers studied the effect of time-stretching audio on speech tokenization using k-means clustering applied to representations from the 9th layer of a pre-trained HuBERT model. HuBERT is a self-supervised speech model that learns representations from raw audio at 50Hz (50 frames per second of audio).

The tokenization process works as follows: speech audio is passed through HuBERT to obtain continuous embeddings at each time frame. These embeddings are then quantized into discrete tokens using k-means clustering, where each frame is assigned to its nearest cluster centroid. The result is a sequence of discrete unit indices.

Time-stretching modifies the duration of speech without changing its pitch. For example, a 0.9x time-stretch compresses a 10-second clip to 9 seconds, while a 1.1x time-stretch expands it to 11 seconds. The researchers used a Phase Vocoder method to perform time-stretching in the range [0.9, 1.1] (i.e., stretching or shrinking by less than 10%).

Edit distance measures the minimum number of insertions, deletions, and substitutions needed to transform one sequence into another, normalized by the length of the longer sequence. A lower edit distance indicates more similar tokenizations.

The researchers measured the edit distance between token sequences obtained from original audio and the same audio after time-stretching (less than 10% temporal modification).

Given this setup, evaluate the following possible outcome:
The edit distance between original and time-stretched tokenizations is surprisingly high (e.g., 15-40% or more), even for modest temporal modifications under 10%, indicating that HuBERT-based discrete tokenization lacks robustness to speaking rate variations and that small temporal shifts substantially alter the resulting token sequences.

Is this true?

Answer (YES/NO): YES